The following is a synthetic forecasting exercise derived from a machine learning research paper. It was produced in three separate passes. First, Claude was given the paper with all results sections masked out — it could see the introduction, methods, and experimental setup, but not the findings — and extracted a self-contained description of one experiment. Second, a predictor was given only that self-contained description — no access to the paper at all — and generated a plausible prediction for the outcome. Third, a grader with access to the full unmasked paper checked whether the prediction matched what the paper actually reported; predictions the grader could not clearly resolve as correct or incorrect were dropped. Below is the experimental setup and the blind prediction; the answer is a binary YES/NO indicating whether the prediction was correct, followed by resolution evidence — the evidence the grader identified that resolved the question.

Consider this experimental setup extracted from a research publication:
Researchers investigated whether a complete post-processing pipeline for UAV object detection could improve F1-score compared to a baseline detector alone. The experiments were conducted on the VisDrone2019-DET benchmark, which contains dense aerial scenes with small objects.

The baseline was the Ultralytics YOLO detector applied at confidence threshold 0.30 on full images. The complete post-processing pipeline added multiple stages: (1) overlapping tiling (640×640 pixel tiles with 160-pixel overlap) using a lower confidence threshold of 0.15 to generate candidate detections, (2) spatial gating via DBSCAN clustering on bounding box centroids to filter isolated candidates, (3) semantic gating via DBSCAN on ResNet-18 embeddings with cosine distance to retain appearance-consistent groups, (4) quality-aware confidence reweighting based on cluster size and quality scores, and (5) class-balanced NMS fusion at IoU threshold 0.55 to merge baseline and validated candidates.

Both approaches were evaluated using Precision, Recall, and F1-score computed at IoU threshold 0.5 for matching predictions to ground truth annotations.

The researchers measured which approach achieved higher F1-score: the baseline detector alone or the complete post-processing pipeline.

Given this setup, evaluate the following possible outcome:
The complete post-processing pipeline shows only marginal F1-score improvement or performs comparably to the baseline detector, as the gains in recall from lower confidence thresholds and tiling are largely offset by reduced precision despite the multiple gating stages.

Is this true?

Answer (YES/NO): NO